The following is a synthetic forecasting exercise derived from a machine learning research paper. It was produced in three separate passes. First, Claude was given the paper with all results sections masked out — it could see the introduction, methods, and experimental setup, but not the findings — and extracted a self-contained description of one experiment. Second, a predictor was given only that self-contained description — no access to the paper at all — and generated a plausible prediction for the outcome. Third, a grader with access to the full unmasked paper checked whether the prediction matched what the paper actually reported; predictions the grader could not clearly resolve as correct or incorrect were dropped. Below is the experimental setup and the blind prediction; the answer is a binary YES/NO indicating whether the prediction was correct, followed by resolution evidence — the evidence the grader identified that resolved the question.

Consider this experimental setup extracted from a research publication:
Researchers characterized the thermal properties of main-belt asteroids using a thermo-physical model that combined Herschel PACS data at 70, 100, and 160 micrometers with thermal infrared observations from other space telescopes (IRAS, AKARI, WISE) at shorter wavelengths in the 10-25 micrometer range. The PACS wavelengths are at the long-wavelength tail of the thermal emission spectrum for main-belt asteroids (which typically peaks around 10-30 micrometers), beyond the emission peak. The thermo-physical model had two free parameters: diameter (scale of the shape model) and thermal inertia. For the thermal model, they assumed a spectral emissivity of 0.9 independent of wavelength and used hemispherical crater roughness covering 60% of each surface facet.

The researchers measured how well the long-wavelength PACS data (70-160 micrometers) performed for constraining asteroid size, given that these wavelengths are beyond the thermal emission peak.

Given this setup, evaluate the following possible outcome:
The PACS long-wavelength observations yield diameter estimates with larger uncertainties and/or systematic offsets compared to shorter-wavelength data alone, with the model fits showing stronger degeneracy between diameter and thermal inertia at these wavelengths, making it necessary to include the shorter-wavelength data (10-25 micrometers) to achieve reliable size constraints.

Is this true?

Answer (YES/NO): NO